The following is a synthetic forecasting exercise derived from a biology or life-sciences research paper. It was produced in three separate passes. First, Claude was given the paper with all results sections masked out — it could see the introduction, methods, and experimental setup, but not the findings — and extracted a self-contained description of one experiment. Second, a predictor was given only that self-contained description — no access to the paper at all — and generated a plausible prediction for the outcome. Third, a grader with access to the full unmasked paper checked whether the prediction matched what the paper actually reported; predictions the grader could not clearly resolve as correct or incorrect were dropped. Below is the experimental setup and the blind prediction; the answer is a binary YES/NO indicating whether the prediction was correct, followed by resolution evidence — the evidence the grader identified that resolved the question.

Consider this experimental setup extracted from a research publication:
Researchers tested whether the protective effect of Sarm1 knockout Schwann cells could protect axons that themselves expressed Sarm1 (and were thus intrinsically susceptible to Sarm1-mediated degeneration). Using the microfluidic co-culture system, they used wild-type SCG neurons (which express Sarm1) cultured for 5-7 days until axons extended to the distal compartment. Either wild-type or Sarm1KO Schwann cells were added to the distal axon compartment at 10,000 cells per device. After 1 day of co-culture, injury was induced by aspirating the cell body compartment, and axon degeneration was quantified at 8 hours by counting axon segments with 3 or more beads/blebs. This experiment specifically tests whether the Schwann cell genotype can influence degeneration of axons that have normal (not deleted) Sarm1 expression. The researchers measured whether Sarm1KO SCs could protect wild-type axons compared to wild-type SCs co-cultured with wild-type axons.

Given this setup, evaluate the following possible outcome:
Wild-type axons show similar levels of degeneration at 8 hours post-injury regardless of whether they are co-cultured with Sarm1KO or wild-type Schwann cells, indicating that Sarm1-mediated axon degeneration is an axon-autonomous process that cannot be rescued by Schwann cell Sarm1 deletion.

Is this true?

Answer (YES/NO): NO